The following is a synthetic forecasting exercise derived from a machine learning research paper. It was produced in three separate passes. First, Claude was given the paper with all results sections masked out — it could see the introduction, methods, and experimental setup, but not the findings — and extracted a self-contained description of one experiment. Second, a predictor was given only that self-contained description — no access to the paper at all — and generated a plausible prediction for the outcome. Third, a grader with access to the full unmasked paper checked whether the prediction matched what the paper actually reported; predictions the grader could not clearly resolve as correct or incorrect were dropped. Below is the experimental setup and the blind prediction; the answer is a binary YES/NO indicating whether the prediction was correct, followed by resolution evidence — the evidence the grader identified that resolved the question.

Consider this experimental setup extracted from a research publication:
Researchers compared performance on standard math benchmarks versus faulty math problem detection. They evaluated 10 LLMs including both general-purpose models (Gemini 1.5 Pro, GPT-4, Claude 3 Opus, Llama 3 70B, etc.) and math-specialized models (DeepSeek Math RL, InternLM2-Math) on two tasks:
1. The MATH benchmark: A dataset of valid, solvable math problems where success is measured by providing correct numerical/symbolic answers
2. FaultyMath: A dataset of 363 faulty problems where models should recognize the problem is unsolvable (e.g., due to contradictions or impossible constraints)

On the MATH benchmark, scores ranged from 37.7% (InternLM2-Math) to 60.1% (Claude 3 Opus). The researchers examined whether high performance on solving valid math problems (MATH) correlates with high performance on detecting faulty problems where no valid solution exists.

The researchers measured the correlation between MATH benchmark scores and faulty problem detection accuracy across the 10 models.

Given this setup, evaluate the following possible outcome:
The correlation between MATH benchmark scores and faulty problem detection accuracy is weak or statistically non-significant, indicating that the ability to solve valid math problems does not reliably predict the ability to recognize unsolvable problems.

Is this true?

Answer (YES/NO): YES